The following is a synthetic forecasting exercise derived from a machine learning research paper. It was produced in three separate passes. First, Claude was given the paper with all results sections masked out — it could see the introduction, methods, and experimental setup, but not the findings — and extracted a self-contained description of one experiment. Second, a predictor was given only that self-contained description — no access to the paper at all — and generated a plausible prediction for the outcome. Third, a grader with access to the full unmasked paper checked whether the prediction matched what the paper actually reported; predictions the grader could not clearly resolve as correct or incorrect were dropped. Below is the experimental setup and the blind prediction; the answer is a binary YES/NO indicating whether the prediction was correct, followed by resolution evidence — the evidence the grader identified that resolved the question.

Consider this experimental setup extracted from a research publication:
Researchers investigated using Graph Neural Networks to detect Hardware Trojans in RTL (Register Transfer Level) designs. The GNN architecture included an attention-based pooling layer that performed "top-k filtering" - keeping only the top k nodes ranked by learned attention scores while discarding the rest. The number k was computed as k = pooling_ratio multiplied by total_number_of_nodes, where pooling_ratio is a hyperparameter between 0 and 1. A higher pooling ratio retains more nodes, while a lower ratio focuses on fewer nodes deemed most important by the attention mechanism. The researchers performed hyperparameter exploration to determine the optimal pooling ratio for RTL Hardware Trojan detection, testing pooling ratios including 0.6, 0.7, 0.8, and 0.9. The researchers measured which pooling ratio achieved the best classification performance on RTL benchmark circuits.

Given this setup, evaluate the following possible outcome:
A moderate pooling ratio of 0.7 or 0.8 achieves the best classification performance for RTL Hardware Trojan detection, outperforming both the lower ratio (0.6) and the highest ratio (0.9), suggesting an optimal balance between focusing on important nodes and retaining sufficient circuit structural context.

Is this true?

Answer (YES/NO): YES